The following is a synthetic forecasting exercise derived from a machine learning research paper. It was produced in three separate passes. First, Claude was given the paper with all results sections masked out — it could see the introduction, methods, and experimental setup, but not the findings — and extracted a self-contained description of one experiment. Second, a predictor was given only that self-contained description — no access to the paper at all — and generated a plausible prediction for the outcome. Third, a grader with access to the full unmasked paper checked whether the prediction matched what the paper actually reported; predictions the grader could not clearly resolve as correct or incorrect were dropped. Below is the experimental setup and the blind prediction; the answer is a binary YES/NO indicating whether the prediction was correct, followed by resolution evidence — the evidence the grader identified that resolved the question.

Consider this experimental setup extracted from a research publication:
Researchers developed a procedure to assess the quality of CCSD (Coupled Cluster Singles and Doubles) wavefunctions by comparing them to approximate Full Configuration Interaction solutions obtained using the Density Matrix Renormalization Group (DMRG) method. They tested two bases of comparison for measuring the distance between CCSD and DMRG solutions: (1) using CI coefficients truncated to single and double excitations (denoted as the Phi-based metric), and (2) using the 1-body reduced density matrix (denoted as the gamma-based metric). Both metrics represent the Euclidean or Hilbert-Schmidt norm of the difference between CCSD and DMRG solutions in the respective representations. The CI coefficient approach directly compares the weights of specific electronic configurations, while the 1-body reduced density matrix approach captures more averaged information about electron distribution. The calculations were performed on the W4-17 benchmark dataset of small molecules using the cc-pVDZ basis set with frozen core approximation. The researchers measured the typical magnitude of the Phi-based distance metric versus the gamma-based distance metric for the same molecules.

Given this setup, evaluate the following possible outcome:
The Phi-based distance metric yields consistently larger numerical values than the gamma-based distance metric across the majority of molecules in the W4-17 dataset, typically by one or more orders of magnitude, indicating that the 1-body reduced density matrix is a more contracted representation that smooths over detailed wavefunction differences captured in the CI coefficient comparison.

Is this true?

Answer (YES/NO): NO